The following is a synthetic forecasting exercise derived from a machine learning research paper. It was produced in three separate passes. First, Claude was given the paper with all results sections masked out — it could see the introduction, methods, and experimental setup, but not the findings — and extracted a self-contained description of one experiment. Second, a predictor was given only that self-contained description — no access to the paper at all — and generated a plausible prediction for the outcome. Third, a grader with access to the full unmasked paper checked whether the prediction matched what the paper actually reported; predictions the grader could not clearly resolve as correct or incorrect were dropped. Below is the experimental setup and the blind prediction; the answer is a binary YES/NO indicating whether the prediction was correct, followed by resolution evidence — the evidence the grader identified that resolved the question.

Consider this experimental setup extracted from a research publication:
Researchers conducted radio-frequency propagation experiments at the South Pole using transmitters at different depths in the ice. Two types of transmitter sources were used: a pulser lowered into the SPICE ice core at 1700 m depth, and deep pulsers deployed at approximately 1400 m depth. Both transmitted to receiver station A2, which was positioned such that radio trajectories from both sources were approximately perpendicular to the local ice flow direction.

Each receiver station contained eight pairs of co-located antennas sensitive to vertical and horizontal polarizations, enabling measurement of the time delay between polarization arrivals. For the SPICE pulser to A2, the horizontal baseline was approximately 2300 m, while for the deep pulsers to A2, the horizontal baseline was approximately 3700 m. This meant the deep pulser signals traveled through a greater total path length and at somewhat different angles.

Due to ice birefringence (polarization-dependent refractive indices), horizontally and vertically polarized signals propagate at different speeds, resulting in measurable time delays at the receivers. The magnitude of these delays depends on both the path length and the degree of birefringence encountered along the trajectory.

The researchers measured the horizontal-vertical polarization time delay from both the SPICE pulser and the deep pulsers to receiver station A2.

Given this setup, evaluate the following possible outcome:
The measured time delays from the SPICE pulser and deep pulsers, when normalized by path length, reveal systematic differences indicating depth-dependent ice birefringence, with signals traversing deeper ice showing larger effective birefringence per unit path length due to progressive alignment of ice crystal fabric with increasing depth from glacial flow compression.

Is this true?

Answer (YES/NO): NO